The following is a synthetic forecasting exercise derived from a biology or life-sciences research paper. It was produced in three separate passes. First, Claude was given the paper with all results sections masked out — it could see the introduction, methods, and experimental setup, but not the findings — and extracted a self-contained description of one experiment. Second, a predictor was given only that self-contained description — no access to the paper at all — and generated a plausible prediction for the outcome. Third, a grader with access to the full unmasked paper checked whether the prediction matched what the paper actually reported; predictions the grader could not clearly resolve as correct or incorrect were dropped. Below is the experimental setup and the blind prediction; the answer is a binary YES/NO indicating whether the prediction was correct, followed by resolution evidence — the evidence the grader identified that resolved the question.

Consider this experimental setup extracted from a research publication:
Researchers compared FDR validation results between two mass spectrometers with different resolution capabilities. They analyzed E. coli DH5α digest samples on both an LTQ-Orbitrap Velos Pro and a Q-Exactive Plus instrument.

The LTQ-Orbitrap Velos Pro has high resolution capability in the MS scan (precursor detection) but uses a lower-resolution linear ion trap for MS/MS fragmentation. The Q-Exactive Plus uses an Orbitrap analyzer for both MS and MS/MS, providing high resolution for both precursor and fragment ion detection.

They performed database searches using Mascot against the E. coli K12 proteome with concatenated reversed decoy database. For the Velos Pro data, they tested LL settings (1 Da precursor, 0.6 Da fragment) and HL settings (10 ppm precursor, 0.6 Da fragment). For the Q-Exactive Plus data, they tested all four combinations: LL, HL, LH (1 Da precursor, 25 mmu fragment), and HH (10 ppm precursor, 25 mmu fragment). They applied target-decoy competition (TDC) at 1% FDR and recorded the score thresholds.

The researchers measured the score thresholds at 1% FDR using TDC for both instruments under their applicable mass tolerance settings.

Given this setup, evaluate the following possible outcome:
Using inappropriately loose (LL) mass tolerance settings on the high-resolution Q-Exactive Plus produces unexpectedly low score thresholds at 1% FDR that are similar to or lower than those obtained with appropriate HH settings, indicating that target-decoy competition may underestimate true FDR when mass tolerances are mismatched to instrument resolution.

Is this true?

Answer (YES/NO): NO